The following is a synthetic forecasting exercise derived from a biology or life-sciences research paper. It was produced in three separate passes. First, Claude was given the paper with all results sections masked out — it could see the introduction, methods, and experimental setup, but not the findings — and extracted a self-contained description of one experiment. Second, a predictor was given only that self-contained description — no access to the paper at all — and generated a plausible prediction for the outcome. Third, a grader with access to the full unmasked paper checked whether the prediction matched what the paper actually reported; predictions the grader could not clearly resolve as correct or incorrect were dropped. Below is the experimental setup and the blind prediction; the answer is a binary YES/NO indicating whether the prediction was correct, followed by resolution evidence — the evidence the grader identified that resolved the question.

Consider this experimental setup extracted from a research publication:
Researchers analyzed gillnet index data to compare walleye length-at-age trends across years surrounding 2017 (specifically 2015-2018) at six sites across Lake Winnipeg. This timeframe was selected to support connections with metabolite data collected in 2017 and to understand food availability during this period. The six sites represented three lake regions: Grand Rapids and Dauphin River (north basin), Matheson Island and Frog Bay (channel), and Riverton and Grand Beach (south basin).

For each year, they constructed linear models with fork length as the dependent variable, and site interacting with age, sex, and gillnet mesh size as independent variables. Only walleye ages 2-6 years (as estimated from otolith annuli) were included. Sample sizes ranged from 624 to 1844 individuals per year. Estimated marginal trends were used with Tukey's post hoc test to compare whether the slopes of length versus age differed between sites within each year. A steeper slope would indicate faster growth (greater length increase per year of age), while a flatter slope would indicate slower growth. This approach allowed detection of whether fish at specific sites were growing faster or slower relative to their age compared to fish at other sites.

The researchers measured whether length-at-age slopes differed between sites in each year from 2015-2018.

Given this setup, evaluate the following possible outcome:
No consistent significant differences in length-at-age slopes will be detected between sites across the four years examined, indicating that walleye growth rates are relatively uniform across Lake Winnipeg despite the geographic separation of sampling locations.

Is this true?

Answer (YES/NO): NO